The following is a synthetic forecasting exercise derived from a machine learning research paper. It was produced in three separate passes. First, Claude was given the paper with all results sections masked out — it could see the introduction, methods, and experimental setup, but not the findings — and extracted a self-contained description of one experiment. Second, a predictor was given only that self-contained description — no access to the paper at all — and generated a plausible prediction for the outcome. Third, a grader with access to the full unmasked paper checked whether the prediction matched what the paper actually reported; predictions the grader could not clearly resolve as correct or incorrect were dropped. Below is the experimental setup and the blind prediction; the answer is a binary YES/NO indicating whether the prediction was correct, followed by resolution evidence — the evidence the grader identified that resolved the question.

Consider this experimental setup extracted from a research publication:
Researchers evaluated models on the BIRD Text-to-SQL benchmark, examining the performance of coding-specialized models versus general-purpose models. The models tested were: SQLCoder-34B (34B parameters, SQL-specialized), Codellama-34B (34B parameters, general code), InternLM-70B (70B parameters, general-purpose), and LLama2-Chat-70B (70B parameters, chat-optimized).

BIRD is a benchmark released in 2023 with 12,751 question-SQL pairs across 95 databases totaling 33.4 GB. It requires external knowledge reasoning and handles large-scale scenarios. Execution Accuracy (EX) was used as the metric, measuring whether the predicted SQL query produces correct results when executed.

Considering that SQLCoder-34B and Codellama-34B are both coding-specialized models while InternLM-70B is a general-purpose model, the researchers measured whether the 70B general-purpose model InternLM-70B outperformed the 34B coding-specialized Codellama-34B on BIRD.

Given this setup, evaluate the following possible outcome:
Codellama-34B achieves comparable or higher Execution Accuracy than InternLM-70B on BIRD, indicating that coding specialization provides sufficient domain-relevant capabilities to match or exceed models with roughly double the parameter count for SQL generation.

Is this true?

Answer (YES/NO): NO